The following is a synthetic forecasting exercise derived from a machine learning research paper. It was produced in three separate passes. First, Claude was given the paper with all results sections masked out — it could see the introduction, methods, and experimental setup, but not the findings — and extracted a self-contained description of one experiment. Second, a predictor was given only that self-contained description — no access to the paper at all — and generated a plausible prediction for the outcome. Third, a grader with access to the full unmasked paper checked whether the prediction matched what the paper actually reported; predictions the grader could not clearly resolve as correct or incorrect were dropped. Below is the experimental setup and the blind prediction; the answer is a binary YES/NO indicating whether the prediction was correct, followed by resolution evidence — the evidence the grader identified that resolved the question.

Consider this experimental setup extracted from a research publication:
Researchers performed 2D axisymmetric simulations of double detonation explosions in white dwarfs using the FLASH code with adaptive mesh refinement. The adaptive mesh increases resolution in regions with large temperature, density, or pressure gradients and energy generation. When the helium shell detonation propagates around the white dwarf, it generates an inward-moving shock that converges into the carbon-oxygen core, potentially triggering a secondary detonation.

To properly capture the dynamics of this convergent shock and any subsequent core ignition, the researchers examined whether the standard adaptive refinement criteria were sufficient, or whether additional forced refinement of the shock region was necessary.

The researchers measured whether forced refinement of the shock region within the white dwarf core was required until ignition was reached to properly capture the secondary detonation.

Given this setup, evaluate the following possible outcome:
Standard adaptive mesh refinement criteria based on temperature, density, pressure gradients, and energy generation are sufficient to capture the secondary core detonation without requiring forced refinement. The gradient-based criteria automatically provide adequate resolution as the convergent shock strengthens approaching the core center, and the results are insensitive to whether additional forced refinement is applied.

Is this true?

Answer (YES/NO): NO